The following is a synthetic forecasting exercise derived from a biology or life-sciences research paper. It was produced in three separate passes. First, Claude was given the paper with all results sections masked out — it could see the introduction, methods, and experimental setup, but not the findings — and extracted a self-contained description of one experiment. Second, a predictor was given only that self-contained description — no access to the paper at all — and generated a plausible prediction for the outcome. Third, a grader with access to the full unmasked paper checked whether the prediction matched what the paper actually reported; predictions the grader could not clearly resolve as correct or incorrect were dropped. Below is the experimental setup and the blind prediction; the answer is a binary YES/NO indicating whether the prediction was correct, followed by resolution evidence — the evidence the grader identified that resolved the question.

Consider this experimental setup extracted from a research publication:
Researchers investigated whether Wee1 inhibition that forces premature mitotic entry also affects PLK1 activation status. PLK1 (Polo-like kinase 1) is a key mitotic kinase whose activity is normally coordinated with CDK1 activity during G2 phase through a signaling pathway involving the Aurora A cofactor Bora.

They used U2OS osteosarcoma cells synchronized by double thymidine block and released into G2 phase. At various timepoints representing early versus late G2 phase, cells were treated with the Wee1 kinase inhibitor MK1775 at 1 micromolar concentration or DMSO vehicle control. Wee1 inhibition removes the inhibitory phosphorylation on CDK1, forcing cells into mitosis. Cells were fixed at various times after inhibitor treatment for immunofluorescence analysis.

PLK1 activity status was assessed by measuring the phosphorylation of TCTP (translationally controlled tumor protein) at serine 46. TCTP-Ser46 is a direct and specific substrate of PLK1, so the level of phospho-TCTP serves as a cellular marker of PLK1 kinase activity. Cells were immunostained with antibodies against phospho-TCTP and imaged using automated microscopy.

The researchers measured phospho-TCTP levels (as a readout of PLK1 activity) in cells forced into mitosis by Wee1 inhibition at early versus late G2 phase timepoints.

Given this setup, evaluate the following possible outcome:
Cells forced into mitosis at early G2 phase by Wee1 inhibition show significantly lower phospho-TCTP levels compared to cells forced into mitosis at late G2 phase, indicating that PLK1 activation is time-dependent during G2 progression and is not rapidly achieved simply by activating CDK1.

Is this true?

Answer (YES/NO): YES